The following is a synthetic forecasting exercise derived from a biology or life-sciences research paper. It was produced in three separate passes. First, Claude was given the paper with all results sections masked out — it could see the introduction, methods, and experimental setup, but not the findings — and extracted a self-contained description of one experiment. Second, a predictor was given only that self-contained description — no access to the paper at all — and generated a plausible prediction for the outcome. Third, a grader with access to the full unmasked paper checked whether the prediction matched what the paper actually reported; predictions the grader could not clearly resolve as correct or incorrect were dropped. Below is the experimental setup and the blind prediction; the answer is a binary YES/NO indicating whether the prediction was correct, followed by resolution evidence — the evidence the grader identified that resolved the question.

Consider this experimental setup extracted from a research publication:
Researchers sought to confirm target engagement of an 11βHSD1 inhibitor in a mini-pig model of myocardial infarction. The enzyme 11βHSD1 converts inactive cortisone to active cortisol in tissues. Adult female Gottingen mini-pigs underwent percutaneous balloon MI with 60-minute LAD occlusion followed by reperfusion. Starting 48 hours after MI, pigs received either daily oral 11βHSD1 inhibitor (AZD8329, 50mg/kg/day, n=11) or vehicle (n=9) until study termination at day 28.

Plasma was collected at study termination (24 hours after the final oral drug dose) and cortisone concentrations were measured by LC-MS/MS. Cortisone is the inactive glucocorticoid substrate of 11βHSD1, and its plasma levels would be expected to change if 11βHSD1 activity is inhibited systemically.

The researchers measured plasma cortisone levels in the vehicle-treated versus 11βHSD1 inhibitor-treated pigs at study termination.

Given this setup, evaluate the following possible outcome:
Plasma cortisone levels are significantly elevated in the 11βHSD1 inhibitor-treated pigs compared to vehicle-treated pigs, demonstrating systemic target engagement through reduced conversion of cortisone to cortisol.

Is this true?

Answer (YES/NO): YES